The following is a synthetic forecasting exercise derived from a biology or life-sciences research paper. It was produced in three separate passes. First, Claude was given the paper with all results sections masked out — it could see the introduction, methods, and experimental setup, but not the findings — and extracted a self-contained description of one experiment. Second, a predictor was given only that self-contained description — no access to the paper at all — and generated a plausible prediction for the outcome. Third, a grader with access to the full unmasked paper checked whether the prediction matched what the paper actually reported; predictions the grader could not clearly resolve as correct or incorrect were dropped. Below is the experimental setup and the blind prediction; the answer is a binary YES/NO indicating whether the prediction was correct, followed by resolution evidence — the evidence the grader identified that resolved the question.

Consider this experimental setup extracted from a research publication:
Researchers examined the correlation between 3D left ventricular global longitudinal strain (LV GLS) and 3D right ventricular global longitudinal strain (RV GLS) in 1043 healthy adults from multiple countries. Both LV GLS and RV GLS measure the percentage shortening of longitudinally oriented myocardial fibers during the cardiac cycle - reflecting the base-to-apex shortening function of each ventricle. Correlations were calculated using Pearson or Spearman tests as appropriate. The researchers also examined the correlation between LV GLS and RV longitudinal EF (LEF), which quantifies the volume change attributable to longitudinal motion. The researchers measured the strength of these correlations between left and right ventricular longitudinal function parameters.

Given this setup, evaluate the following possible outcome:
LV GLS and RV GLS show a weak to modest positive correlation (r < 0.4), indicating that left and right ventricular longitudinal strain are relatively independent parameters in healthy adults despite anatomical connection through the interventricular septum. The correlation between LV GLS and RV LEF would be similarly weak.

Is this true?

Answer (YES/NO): YES